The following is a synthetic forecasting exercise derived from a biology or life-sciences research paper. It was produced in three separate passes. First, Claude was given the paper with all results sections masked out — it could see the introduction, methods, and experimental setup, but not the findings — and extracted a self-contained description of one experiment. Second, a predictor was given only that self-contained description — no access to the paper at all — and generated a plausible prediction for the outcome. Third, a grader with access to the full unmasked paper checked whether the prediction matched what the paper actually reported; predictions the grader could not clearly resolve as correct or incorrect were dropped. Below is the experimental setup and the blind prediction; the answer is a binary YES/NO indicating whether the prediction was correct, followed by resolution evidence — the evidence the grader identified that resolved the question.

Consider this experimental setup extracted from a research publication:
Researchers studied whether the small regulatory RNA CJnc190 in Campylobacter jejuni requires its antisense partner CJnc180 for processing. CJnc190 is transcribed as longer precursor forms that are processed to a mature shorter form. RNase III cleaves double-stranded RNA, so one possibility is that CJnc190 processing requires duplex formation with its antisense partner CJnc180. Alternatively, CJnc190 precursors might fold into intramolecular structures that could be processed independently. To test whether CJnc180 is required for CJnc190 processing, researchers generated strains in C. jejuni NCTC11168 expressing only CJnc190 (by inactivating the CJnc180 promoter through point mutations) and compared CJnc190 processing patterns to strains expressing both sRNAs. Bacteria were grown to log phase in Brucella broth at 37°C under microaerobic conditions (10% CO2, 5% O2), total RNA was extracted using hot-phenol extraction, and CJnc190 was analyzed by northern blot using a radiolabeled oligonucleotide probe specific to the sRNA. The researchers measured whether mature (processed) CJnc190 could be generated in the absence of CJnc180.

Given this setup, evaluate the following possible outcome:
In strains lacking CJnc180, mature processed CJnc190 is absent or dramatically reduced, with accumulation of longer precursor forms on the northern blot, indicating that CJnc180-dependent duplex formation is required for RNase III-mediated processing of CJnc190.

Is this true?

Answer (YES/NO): NO